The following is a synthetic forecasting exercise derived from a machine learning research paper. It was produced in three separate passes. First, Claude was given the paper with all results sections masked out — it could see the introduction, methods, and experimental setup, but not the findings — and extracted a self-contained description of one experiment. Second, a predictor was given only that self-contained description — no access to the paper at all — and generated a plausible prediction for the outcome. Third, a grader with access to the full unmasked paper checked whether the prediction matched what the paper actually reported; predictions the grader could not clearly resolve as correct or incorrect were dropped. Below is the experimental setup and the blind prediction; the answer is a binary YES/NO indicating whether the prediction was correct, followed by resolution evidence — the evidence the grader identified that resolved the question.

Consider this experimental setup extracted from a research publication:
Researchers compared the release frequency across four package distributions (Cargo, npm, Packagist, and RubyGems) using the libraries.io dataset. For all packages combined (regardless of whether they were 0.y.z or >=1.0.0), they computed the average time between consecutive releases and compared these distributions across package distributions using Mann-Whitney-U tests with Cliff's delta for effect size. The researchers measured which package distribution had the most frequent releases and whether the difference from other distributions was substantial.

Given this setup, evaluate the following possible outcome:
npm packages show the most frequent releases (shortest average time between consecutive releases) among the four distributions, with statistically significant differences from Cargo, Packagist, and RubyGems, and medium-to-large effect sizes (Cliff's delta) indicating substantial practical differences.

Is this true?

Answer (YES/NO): NO